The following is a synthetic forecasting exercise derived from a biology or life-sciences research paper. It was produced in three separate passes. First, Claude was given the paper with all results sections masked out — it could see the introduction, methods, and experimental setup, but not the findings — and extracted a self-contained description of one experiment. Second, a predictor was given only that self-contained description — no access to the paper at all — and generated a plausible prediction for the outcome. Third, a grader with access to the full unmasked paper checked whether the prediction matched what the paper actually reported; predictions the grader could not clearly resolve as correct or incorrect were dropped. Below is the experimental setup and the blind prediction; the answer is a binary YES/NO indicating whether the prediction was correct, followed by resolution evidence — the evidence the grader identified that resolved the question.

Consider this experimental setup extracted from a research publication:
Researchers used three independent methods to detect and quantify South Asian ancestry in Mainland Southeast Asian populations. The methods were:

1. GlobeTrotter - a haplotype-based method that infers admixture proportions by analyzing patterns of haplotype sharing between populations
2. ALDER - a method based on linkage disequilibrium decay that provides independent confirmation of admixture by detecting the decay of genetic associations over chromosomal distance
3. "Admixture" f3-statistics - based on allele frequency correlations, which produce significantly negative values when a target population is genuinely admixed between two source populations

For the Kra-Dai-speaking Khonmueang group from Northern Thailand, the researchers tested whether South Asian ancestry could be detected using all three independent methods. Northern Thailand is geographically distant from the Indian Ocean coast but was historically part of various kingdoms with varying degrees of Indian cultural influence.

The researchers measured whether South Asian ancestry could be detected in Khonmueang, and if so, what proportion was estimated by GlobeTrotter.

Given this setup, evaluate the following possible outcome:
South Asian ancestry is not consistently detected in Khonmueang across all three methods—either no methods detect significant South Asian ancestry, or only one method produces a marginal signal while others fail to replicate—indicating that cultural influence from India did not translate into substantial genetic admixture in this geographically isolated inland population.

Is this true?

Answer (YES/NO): NO